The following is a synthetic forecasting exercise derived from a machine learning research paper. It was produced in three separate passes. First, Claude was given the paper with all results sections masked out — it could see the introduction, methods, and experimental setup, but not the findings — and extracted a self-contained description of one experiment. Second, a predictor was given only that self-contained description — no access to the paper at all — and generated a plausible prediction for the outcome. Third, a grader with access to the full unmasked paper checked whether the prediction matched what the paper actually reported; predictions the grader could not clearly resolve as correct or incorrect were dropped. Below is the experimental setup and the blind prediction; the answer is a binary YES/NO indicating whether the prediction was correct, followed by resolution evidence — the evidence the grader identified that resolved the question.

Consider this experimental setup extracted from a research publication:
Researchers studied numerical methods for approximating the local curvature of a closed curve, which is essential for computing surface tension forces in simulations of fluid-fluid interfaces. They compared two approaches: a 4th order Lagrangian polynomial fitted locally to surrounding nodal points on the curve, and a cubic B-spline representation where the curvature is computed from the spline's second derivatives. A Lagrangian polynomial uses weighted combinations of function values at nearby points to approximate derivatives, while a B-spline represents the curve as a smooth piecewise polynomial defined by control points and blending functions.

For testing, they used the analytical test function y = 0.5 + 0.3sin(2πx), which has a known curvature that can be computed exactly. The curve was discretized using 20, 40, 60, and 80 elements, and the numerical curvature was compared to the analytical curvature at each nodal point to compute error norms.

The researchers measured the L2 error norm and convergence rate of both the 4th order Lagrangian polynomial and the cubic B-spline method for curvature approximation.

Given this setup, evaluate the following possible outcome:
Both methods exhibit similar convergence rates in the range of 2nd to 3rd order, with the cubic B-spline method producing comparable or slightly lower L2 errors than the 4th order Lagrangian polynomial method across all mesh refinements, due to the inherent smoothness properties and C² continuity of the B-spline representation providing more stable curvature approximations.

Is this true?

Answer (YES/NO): NO